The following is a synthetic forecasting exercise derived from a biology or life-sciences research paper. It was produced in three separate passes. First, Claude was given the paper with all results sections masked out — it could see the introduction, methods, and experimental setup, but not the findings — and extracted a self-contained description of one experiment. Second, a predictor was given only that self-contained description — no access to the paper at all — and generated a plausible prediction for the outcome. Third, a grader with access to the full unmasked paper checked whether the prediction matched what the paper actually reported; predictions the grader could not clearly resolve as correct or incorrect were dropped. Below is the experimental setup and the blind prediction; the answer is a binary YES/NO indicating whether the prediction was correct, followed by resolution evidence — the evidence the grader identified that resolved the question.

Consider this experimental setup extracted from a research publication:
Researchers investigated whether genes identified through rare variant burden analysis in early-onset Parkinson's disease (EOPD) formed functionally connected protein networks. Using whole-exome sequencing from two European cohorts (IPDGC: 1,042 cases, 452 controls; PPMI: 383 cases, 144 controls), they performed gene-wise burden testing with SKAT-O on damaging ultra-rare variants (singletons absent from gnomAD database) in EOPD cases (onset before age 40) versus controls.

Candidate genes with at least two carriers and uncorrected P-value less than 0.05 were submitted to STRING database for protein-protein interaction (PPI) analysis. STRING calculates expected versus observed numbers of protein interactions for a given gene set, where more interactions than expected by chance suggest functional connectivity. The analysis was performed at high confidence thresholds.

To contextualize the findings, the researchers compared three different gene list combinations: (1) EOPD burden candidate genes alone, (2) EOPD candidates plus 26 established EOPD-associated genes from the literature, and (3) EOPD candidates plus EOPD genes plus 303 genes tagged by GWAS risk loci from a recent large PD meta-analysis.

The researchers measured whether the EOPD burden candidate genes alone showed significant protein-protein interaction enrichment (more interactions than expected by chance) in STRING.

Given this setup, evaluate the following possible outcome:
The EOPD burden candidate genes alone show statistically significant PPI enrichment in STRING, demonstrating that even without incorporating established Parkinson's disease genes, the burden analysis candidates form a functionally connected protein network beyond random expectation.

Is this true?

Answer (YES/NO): YES